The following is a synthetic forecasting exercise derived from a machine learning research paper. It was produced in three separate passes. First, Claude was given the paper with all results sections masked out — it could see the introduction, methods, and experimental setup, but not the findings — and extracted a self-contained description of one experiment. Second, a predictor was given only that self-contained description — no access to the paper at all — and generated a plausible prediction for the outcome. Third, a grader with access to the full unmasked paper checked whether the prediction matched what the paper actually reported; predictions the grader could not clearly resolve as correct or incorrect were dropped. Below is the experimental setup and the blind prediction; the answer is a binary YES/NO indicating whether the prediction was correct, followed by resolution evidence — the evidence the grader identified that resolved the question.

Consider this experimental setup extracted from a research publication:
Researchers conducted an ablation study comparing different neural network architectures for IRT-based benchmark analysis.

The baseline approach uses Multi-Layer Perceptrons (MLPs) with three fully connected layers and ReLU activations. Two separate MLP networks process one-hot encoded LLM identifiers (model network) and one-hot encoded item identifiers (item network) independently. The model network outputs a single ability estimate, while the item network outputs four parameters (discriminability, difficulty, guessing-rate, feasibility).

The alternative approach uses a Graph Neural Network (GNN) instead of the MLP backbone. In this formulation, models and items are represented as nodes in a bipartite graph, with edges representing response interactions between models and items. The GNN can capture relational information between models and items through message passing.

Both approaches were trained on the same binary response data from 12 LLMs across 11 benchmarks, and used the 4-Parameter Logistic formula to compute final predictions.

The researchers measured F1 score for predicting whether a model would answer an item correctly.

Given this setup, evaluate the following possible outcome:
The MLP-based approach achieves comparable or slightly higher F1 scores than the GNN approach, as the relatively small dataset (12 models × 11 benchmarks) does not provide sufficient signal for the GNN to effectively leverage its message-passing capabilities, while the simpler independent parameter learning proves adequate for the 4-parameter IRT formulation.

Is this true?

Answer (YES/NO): YES